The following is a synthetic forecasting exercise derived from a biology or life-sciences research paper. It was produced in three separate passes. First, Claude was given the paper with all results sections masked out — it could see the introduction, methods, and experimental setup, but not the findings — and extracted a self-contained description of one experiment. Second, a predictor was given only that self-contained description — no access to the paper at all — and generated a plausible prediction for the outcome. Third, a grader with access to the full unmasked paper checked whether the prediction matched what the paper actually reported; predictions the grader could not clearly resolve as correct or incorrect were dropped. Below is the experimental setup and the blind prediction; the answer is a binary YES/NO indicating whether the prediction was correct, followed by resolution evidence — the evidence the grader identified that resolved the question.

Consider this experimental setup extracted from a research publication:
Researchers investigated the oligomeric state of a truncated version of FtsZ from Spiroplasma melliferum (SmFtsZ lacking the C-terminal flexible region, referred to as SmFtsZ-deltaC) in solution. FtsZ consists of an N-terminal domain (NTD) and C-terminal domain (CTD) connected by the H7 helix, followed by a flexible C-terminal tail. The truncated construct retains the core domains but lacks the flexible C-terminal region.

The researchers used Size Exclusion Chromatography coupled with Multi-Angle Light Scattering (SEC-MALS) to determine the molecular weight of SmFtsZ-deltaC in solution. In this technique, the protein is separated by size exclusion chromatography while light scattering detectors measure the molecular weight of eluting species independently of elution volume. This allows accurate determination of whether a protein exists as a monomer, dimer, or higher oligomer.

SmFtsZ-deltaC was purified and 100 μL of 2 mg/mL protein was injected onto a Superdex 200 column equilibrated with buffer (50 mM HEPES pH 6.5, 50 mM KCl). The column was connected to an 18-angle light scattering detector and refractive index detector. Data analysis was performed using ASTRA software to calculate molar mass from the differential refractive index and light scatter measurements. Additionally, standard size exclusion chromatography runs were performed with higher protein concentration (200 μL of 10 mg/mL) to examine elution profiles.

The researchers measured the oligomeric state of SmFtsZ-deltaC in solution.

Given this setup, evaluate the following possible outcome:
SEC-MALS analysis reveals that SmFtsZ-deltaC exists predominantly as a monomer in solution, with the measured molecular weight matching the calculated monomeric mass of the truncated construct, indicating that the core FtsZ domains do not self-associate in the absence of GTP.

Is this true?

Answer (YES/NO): NO